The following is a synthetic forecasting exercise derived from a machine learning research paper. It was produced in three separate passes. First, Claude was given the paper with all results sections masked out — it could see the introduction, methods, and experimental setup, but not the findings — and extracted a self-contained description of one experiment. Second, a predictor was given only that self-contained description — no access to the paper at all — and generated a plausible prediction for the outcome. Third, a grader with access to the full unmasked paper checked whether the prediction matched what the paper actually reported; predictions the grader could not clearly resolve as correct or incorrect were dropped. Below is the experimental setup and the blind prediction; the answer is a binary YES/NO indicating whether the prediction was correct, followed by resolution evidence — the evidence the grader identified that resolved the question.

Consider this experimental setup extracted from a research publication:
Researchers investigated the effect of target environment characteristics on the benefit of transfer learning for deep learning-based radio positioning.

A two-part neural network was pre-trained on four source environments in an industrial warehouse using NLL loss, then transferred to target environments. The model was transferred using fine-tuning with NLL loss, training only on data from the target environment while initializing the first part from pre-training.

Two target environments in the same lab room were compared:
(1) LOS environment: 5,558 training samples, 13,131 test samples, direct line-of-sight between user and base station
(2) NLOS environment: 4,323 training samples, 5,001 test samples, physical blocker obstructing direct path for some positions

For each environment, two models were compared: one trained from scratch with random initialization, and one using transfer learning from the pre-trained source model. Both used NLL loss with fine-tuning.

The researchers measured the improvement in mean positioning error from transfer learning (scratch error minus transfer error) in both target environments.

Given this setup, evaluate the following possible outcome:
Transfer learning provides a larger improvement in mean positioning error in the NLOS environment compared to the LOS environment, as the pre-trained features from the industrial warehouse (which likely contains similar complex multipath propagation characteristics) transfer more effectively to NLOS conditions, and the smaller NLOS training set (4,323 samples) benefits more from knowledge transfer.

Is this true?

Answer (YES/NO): NO